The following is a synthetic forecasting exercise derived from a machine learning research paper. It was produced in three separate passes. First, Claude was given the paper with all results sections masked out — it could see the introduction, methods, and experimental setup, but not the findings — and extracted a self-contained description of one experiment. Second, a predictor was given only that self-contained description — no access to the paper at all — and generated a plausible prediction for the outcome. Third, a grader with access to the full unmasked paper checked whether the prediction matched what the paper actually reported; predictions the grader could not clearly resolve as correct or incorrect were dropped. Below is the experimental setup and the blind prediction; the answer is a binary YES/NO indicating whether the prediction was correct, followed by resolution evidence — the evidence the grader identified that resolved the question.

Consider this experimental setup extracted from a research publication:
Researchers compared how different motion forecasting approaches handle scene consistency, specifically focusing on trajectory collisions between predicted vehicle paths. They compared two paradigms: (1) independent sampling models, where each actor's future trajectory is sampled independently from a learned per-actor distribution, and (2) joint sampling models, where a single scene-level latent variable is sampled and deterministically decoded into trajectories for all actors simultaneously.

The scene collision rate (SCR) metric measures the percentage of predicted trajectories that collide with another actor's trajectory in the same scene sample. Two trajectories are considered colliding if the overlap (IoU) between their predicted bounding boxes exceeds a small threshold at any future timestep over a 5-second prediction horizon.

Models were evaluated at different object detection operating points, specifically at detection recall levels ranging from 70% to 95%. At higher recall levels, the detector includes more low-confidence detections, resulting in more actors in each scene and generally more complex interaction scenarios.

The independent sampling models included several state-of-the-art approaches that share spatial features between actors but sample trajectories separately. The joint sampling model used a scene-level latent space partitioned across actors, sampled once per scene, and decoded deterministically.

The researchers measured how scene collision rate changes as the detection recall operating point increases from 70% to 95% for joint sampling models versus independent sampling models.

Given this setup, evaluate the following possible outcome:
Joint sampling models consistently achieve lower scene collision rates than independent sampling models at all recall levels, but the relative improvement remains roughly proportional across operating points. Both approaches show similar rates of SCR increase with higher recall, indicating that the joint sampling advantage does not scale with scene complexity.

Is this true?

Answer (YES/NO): NO